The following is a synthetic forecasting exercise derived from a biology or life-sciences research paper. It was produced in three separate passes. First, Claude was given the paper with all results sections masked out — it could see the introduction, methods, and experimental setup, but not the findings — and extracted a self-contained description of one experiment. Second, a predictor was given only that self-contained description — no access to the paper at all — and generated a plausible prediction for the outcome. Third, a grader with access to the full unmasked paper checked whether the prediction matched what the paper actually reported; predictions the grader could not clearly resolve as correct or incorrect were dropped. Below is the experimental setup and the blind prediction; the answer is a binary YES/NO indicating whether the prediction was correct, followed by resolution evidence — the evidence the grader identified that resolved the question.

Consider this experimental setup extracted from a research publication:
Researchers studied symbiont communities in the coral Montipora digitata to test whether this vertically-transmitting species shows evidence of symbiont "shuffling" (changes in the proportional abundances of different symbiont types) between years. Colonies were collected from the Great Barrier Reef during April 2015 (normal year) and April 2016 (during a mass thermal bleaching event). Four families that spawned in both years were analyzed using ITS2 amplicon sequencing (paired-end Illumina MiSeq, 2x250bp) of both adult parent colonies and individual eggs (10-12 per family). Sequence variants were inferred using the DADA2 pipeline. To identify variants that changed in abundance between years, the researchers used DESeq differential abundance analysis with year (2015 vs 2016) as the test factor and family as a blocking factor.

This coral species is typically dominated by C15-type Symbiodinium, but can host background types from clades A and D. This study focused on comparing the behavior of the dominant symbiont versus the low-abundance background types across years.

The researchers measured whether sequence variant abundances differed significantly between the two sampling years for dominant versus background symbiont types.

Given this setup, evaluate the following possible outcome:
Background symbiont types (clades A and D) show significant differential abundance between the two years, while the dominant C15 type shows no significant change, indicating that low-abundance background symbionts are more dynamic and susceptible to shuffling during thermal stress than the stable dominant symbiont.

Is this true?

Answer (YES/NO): NO